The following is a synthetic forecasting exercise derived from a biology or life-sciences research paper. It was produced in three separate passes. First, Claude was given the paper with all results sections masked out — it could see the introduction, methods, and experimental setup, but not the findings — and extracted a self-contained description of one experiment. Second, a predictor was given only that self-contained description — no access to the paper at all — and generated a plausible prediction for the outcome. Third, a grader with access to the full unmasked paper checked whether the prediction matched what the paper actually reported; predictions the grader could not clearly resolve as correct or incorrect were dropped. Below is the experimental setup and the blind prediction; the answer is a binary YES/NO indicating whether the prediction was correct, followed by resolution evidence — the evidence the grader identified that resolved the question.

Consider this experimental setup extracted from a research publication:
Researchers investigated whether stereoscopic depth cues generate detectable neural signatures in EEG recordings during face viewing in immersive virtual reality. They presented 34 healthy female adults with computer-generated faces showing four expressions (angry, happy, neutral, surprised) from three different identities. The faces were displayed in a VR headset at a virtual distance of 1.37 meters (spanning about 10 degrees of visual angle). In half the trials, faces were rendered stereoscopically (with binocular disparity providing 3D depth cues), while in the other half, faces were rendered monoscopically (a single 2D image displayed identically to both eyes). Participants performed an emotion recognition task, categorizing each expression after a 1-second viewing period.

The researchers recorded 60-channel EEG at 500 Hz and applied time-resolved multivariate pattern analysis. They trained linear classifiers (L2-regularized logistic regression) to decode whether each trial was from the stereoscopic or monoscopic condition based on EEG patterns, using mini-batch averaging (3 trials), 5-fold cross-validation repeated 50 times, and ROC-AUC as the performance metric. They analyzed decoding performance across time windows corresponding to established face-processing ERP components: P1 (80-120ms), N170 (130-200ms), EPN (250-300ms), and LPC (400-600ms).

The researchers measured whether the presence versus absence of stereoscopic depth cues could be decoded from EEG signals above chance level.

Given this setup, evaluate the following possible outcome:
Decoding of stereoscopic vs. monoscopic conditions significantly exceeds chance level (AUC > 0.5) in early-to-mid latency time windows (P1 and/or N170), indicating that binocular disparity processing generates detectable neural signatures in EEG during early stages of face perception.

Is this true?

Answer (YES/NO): YES